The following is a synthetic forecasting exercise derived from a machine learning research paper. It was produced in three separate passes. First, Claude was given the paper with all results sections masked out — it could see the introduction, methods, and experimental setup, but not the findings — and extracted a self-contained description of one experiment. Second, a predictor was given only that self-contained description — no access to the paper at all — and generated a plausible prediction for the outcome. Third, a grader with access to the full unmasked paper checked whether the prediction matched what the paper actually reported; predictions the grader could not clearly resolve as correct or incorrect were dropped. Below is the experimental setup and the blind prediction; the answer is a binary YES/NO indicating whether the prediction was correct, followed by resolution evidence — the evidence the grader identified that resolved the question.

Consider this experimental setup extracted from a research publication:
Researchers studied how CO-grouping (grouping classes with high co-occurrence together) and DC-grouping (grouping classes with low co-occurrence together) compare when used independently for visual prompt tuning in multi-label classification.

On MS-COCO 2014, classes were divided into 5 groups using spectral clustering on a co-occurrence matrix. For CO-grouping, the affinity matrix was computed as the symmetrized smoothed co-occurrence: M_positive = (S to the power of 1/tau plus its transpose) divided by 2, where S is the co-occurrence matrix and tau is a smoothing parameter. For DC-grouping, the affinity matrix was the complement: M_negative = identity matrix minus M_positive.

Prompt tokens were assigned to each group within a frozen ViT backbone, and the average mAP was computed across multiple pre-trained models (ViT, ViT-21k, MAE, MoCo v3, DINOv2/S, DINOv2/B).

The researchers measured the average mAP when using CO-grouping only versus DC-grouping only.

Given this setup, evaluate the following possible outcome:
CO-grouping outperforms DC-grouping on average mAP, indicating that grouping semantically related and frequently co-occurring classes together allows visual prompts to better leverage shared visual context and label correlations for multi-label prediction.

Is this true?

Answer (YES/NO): NO